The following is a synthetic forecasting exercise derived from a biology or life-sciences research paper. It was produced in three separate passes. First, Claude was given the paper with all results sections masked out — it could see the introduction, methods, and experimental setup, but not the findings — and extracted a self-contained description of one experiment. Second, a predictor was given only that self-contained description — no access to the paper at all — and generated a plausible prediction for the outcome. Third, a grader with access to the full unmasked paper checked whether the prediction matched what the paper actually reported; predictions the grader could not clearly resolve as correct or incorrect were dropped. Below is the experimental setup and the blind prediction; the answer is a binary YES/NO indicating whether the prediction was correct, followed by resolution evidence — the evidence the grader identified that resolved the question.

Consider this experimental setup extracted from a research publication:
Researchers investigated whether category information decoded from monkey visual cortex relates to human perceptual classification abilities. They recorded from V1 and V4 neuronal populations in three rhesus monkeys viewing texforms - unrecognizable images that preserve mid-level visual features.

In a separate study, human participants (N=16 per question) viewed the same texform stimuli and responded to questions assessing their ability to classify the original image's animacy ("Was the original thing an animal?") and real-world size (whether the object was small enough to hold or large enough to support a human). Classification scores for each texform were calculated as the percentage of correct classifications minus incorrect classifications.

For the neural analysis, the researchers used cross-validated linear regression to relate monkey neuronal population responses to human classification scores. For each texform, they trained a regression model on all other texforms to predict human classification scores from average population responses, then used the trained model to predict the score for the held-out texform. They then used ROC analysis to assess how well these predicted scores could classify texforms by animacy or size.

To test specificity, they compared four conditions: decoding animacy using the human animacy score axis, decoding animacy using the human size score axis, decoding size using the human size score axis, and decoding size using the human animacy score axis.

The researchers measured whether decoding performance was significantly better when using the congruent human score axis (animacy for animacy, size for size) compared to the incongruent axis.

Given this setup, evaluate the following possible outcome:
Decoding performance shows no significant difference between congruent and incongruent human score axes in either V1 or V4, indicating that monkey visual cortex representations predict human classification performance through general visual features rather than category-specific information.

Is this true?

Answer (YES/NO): NO